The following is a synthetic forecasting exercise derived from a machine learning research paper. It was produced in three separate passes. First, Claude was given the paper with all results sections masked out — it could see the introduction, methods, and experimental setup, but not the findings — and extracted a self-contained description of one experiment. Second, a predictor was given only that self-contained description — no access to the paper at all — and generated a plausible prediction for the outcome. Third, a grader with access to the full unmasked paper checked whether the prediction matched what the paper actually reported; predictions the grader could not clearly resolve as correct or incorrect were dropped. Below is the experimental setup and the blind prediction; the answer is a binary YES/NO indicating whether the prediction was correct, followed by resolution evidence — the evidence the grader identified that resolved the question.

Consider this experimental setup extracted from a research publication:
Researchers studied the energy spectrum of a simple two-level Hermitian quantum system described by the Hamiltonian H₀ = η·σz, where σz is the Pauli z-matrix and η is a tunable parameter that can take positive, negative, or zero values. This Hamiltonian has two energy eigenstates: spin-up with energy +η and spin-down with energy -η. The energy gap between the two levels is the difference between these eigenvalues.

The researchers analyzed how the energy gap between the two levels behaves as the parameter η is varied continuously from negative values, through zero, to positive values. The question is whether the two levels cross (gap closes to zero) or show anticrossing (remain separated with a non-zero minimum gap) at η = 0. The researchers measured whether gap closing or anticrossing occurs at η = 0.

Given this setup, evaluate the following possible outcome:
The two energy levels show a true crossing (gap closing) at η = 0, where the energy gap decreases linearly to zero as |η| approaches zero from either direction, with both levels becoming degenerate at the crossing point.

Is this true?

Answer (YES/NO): YES